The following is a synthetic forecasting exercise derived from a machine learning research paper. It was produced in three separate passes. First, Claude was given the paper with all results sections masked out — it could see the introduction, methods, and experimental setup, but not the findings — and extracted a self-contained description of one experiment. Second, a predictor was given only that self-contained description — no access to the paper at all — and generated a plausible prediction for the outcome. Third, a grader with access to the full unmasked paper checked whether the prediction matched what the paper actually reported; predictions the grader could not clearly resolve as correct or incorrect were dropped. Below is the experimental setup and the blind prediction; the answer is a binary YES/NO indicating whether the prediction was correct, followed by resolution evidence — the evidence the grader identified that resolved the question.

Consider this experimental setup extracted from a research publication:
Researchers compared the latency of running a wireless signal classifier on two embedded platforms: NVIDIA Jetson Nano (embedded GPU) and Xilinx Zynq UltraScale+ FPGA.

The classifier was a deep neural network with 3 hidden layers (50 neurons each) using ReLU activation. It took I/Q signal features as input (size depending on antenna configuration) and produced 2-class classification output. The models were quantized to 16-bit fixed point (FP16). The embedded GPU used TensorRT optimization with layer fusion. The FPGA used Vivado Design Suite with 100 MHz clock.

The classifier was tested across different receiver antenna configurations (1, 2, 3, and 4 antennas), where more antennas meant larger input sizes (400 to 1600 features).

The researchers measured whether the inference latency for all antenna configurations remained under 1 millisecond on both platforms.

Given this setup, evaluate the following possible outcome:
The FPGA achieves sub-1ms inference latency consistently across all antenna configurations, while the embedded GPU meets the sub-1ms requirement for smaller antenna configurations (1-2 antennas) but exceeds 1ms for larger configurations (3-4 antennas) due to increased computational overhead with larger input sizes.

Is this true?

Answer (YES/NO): NO